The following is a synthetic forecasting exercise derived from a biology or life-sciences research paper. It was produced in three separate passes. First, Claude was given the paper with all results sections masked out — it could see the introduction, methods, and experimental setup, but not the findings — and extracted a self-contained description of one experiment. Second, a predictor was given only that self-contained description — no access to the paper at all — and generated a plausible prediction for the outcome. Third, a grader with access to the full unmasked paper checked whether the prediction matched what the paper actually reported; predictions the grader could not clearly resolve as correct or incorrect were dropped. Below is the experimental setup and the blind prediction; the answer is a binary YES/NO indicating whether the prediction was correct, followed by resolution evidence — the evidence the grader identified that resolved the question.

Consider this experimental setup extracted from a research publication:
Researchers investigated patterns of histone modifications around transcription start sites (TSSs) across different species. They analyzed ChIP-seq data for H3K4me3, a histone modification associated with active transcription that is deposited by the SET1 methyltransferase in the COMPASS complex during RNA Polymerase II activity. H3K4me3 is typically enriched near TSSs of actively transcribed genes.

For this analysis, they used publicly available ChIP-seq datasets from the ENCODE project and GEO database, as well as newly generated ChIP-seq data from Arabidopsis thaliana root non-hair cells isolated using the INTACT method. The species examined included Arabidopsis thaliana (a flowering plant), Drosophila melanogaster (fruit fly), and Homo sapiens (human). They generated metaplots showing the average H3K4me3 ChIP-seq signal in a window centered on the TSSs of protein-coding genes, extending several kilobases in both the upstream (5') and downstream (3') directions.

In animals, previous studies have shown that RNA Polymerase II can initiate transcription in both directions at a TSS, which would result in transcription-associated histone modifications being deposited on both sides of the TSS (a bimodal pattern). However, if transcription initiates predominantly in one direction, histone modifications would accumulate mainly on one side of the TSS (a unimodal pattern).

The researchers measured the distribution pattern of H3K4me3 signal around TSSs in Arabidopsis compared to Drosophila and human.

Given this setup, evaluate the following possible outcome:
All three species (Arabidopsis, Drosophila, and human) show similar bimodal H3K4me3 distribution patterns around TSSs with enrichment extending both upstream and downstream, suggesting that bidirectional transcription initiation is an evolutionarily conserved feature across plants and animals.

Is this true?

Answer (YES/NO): NO